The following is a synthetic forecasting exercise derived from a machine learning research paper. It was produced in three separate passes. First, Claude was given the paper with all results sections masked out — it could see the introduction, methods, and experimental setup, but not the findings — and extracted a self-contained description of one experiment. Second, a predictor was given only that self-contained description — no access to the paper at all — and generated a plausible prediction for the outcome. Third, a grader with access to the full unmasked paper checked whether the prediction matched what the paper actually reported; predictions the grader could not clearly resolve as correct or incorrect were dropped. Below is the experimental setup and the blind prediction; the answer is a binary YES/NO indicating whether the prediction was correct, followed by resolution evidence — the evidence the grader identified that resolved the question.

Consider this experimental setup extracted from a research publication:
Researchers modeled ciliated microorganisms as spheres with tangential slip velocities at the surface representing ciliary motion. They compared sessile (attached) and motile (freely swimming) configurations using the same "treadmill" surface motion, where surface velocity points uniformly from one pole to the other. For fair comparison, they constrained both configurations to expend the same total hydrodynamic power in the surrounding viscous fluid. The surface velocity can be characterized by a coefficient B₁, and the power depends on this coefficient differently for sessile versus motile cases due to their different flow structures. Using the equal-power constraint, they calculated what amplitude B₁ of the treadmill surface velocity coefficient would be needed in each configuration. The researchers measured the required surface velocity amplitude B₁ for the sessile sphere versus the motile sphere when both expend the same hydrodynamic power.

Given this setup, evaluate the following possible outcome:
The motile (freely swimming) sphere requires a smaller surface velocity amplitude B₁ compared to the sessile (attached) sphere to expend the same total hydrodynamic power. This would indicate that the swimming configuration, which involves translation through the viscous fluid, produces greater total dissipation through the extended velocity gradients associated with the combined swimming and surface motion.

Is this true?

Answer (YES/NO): NO